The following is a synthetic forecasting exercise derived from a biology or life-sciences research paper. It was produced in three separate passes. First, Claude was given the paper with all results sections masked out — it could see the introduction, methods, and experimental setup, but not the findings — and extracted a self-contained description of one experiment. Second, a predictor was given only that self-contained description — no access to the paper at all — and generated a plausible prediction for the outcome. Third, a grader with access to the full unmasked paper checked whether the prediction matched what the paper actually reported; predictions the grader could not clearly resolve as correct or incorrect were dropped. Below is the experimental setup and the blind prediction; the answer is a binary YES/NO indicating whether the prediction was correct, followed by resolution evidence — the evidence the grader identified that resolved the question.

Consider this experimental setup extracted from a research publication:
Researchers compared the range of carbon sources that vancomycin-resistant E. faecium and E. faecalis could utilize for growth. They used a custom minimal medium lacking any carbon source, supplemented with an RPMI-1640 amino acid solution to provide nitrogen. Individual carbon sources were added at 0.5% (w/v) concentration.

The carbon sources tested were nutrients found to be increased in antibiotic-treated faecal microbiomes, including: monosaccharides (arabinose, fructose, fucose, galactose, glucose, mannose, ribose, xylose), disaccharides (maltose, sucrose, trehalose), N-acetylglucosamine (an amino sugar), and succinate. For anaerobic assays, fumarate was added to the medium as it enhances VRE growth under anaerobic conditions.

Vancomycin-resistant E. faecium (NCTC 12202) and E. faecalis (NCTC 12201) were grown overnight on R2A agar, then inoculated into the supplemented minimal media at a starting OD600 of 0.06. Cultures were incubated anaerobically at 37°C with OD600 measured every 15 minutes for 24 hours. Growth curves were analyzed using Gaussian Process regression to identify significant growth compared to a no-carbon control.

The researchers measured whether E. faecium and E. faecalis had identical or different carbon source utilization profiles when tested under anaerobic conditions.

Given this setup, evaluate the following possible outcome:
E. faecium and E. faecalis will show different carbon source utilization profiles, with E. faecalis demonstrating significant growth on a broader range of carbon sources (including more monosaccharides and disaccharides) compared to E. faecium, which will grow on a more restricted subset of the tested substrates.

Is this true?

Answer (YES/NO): YES